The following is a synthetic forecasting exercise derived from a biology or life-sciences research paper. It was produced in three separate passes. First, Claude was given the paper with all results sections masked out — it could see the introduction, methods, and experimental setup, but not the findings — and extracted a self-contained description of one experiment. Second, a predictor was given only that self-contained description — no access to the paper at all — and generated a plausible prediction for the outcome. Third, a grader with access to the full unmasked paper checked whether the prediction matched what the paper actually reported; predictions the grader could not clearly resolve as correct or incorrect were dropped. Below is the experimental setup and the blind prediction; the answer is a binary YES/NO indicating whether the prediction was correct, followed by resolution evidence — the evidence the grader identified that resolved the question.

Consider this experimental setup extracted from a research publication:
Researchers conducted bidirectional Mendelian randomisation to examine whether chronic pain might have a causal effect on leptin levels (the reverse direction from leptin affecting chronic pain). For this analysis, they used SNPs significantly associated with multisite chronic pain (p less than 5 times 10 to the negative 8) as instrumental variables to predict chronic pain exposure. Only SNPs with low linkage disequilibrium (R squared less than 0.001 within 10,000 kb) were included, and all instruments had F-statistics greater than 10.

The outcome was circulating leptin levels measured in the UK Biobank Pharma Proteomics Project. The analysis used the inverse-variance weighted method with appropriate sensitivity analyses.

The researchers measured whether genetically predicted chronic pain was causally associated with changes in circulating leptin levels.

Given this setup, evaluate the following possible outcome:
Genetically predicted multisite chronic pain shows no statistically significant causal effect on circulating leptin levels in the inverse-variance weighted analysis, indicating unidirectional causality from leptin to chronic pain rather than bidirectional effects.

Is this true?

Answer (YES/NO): NO